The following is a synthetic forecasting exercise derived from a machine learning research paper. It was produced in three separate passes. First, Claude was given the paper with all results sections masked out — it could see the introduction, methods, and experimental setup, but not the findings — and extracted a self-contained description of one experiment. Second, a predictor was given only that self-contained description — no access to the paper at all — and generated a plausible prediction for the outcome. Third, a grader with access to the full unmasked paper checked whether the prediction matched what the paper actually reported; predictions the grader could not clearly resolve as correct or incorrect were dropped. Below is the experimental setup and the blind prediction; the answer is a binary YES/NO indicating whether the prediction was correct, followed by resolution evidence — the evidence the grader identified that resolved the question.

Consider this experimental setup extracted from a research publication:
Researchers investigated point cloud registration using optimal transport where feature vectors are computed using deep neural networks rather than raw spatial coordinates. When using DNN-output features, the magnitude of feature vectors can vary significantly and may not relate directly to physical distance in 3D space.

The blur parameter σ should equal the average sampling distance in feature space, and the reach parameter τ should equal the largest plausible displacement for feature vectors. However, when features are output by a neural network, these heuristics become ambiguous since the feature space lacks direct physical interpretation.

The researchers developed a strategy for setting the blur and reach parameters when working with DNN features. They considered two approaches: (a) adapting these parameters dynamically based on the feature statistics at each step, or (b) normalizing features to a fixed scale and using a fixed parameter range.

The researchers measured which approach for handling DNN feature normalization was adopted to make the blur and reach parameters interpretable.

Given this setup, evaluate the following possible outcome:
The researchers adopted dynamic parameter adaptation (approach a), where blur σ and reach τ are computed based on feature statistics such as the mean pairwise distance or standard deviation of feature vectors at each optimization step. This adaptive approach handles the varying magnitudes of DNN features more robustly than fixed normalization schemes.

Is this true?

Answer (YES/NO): NO